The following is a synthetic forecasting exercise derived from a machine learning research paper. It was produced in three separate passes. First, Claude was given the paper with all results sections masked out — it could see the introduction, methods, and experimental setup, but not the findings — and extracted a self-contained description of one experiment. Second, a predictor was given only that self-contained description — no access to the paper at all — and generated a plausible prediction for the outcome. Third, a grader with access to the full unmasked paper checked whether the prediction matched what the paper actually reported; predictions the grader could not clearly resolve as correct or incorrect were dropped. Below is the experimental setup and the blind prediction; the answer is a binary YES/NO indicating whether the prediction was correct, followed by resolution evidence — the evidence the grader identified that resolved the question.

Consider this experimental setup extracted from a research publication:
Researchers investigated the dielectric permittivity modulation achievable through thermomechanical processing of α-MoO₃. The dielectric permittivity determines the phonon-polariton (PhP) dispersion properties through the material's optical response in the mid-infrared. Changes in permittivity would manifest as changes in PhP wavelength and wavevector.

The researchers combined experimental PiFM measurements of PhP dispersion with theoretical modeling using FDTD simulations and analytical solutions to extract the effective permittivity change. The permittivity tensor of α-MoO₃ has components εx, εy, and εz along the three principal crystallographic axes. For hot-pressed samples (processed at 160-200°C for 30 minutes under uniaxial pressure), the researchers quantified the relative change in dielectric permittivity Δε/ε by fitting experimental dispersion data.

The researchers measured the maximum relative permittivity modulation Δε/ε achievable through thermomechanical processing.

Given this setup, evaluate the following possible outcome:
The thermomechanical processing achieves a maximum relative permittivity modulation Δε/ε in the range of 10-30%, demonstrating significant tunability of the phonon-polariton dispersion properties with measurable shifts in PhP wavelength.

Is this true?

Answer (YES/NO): YES